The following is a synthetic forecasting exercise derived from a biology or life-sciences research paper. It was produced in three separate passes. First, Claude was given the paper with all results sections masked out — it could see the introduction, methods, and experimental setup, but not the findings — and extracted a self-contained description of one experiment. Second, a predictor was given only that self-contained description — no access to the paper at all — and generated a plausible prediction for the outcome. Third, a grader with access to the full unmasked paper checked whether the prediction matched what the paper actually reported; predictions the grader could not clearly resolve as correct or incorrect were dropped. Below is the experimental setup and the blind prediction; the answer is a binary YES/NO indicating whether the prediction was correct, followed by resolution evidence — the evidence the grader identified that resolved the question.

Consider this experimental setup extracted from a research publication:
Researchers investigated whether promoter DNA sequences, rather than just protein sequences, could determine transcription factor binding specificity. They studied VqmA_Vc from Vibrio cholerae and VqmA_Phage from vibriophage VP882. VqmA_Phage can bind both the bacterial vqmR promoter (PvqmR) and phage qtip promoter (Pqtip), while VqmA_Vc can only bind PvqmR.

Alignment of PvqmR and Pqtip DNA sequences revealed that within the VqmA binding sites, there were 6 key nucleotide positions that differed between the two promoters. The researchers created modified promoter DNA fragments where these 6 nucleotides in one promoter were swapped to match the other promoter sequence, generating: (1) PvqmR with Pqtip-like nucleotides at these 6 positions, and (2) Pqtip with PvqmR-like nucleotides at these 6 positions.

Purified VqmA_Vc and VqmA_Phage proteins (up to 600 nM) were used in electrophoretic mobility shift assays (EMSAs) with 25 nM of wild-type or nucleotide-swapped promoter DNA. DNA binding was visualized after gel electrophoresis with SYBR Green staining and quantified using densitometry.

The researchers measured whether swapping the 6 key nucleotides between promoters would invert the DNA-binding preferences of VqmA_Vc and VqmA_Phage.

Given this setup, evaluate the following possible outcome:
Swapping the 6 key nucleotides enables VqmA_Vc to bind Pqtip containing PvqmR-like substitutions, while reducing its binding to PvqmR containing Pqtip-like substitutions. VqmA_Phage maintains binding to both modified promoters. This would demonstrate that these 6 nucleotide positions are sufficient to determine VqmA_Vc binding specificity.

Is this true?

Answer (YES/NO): YES